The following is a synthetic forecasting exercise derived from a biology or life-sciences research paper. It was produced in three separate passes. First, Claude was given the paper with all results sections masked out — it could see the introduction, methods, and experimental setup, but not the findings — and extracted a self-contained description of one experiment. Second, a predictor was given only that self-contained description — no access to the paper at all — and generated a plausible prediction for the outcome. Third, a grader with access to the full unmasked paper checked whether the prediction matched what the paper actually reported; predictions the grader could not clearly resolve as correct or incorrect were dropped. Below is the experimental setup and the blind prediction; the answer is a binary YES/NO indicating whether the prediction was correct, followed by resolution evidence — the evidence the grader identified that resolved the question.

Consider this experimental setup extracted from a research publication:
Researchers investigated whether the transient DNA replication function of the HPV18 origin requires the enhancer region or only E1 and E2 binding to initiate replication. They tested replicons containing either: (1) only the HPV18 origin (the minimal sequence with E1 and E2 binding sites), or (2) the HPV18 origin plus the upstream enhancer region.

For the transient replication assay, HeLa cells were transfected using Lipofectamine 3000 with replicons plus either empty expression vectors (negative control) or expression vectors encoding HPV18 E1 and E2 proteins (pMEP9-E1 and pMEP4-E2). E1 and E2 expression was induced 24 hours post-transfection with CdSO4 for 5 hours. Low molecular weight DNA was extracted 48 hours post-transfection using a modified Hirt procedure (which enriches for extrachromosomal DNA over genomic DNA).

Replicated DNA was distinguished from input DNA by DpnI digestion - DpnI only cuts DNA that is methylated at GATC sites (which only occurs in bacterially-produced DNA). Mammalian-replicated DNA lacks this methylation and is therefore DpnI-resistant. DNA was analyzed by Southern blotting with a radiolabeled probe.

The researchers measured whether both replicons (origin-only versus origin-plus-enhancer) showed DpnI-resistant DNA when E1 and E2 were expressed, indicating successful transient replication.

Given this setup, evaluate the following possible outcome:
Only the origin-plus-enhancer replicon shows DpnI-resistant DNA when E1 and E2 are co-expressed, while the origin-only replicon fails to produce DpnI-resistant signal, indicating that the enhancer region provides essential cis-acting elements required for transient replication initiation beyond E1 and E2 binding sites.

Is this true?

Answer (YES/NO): NO